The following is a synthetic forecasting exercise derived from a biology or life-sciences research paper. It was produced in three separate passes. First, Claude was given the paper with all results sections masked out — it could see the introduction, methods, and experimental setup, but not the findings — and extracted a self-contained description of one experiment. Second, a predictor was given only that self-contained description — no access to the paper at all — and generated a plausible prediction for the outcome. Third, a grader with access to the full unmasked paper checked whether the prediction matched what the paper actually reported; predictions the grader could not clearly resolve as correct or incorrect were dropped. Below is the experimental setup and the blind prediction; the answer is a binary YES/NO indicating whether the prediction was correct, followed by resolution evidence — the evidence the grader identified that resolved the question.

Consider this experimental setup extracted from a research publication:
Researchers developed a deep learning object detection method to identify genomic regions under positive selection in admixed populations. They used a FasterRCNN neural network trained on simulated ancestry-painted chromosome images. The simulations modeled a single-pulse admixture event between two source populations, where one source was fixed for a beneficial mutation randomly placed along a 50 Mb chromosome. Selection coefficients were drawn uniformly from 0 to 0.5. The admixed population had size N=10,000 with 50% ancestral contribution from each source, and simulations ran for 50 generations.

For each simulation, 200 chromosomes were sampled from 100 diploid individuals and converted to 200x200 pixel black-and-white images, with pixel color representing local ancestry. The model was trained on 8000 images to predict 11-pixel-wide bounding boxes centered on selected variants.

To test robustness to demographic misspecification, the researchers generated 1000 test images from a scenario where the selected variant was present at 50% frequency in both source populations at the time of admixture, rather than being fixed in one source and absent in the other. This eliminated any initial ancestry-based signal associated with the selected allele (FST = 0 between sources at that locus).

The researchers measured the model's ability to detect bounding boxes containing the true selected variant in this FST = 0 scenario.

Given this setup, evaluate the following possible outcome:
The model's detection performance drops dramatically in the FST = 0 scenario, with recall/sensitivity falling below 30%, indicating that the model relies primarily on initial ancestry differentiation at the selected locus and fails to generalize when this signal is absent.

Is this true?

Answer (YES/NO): YES